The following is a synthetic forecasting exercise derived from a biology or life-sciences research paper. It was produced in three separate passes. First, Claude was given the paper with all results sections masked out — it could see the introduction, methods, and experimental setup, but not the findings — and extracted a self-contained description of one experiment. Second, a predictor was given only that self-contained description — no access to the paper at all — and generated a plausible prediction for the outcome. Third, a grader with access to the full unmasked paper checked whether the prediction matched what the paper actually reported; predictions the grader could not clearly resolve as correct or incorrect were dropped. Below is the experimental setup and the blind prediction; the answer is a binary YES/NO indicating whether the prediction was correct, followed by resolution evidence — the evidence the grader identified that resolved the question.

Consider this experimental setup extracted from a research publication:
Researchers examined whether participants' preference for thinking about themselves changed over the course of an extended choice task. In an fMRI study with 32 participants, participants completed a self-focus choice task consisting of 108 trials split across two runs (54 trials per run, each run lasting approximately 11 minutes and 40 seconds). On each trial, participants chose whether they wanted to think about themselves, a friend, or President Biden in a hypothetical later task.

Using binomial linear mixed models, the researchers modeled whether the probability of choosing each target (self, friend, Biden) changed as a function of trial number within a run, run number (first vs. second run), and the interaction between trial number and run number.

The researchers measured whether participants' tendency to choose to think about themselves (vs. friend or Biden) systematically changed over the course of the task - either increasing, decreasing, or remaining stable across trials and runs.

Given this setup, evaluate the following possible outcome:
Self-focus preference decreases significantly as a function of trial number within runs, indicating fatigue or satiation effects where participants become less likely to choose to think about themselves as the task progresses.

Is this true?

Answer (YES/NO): NO